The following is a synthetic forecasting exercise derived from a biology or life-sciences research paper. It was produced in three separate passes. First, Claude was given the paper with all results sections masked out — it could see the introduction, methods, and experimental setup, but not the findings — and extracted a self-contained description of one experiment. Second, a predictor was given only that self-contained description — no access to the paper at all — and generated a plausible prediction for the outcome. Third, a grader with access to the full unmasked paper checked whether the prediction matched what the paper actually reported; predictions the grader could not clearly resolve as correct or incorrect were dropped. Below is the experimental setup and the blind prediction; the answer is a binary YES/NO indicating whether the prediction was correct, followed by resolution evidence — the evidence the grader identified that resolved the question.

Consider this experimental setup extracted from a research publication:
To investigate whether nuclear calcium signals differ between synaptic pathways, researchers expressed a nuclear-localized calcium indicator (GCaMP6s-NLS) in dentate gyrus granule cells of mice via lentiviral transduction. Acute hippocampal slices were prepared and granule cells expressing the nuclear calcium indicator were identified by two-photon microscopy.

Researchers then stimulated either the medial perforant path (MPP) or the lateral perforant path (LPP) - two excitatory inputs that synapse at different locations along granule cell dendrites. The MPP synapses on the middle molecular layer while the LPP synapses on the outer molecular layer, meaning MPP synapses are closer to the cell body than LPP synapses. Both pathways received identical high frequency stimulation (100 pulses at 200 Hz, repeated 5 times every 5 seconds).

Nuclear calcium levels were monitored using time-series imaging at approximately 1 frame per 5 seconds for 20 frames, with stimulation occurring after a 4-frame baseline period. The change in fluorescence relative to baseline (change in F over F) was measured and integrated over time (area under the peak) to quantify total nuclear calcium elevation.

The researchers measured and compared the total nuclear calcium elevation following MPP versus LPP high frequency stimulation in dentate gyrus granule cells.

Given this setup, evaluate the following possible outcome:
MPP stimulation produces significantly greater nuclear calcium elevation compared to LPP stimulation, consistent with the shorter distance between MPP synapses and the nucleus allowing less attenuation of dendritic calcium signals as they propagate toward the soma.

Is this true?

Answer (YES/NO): YES